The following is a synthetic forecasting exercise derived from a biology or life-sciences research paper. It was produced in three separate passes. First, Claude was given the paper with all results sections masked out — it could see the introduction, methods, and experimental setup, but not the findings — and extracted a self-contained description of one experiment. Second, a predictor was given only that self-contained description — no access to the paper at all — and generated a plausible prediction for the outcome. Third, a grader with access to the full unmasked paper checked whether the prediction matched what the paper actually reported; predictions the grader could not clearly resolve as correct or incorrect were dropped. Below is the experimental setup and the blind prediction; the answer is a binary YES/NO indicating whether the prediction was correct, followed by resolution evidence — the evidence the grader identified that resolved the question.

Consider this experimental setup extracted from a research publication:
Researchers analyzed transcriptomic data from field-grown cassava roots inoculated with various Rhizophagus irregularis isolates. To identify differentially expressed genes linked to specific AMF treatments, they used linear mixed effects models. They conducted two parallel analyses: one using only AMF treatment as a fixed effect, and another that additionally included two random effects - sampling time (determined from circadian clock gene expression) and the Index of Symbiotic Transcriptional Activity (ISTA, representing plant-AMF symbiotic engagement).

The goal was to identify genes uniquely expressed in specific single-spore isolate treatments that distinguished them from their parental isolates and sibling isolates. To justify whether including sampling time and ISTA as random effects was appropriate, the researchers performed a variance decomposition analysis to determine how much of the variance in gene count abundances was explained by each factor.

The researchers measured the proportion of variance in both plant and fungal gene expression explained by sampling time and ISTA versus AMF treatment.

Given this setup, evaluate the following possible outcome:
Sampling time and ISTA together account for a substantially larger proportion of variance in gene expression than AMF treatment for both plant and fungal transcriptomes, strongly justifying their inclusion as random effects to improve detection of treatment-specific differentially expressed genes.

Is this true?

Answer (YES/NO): NO